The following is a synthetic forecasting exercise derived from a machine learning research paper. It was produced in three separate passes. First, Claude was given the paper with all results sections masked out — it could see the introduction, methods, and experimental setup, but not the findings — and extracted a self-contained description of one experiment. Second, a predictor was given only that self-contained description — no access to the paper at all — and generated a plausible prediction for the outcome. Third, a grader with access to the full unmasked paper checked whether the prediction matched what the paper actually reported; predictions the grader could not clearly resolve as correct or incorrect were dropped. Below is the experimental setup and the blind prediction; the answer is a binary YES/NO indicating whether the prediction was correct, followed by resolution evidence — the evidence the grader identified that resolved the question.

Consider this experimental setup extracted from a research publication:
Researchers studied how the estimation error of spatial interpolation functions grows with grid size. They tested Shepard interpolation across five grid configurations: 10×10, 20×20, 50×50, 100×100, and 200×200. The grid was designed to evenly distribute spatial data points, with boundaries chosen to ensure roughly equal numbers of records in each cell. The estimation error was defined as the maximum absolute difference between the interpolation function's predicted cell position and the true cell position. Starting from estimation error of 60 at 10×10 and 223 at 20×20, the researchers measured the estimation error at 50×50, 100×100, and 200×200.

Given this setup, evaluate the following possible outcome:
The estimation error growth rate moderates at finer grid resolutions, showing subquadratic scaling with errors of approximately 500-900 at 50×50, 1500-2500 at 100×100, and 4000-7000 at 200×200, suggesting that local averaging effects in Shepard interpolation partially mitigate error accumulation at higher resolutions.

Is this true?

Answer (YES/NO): NO